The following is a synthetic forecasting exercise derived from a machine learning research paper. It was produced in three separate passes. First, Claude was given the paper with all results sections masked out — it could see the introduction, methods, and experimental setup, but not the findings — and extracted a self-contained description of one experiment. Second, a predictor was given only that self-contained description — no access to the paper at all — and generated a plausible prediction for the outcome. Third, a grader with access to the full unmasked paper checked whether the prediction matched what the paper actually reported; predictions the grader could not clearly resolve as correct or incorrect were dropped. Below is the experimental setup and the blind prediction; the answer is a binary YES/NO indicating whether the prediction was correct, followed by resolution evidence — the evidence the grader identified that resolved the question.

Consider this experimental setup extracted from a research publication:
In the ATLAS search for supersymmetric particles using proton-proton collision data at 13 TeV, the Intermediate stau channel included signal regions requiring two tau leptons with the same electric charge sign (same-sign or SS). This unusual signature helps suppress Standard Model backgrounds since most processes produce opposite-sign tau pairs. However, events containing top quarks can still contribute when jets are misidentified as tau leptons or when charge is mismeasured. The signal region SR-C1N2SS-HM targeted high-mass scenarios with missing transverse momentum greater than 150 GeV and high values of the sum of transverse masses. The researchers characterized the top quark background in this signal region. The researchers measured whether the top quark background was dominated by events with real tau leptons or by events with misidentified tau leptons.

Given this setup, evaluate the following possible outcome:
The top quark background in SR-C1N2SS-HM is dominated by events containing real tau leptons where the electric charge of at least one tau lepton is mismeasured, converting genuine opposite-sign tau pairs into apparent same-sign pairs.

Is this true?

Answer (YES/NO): NO